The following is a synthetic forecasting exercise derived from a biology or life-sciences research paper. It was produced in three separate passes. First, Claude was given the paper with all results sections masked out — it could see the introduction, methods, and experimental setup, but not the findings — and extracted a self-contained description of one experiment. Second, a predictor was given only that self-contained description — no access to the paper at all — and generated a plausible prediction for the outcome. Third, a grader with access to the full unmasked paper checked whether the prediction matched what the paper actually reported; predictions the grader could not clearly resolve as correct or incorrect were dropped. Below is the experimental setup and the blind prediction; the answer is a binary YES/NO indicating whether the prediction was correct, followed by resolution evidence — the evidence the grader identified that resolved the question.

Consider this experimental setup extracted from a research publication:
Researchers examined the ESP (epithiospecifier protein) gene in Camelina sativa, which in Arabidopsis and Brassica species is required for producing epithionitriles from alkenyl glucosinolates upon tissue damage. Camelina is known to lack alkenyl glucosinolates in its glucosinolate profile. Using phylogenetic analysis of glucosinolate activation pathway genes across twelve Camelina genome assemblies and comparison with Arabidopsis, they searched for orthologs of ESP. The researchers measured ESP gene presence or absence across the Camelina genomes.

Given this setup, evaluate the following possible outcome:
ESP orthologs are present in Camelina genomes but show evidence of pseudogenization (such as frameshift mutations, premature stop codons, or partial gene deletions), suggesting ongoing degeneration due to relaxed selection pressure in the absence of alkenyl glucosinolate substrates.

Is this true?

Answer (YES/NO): NO